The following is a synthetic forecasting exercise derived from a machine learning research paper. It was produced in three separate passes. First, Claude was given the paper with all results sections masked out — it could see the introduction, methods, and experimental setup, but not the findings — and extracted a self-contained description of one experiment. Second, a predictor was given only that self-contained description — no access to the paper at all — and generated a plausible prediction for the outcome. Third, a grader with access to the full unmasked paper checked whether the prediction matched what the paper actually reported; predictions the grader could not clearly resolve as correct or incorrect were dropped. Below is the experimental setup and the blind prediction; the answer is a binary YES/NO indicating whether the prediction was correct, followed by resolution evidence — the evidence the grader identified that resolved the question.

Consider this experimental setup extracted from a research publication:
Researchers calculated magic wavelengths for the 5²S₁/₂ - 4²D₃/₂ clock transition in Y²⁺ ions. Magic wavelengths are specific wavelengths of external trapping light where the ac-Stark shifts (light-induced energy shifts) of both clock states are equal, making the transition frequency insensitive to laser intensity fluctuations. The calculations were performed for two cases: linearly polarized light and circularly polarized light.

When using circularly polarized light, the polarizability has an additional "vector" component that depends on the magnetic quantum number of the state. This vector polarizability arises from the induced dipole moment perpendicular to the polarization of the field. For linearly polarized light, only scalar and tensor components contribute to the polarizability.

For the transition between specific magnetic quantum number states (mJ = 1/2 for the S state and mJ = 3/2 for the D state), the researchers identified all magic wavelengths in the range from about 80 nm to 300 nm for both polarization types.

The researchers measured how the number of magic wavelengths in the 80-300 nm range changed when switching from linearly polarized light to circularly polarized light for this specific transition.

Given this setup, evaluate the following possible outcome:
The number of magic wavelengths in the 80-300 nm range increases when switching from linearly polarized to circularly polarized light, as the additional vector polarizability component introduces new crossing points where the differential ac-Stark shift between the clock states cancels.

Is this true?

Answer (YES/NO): YES